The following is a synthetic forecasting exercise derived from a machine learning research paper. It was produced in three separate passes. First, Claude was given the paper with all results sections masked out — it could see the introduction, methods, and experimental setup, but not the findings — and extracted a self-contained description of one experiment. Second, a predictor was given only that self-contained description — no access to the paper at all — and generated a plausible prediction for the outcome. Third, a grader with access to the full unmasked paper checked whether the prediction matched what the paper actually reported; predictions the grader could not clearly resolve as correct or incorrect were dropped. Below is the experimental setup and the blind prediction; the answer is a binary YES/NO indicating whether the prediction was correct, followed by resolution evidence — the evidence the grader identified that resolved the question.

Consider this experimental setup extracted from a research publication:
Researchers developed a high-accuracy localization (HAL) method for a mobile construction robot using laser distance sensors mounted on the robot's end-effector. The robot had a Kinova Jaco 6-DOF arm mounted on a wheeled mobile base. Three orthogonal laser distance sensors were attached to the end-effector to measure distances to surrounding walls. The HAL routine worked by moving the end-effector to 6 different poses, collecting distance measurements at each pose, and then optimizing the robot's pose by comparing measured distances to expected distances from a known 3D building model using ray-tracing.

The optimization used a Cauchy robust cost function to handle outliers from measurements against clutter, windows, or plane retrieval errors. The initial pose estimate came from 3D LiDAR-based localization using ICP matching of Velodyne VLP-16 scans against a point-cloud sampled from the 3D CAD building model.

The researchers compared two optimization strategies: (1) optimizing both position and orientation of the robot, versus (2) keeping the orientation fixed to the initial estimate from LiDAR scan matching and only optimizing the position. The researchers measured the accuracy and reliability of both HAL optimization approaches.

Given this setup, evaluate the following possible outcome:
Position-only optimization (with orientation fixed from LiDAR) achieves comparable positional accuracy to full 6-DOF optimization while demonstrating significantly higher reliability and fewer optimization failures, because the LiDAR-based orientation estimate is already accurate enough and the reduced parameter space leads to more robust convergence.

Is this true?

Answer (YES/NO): NO